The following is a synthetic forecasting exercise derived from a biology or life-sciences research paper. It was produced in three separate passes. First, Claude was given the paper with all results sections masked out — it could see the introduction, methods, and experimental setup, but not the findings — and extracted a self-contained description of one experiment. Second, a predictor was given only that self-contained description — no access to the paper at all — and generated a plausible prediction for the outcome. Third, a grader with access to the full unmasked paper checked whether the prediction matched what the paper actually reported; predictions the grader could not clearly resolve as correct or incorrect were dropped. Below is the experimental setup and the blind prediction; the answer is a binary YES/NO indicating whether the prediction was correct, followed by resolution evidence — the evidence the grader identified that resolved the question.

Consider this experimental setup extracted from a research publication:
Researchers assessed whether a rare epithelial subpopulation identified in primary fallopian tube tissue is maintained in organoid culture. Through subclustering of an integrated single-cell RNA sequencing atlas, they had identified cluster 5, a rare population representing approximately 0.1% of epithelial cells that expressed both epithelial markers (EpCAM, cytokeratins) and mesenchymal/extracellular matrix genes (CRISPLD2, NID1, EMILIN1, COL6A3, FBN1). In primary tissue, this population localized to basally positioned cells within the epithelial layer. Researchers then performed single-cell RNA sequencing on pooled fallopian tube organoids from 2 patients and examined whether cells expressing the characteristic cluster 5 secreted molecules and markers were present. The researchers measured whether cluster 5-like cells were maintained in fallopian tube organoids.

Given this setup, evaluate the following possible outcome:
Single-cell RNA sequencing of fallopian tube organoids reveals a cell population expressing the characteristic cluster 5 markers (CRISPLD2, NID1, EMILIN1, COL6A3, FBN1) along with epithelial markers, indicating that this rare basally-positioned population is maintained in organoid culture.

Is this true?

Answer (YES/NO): YES